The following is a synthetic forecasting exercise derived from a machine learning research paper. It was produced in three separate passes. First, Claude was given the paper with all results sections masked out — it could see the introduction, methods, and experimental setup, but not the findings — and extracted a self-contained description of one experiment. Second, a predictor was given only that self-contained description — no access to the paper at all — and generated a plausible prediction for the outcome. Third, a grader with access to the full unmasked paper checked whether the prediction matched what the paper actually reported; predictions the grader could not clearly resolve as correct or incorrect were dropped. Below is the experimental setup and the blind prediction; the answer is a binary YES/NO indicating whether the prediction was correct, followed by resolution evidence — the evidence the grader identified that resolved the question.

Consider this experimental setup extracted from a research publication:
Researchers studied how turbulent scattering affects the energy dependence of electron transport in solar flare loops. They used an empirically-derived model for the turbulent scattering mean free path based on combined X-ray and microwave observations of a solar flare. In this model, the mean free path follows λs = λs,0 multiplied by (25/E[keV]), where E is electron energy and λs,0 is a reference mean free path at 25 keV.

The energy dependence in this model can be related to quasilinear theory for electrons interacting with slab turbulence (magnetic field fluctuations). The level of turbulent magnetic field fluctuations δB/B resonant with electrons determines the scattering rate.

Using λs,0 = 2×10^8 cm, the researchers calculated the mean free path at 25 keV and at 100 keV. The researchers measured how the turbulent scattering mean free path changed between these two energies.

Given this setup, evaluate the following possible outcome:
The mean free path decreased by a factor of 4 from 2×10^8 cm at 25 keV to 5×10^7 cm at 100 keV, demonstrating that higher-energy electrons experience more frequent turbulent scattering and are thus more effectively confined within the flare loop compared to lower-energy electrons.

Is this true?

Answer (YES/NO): YES